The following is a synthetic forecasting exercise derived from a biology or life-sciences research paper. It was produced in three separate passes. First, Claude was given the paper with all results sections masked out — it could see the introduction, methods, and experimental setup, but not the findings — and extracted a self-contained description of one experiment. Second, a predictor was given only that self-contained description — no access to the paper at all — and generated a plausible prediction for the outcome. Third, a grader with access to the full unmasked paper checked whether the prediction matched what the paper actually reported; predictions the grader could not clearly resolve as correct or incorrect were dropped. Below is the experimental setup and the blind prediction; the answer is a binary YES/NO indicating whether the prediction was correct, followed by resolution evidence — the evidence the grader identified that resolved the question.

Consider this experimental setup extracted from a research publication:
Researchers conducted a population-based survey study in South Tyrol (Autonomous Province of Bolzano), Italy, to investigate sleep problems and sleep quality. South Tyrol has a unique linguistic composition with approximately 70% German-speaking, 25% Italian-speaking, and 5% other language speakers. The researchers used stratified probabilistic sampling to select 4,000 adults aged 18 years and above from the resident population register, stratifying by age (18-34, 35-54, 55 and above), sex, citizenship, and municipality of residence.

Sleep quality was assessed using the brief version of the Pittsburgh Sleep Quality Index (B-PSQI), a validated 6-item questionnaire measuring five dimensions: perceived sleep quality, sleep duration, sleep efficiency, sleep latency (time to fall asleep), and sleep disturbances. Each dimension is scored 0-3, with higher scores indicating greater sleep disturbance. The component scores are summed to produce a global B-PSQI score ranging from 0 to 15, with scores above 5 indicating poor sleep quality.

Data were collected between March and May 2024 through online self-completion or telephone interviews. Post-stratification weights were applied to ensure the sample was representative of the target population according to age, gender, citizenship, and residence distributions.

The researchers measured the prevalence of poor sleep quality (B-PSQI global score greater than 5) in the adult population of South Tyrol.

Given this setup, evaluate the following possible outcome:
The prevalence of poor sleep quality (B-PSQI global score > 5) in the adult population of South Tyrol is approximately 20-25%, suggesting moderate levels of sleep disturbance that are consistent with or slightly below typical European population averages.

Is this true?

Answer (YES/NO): NO